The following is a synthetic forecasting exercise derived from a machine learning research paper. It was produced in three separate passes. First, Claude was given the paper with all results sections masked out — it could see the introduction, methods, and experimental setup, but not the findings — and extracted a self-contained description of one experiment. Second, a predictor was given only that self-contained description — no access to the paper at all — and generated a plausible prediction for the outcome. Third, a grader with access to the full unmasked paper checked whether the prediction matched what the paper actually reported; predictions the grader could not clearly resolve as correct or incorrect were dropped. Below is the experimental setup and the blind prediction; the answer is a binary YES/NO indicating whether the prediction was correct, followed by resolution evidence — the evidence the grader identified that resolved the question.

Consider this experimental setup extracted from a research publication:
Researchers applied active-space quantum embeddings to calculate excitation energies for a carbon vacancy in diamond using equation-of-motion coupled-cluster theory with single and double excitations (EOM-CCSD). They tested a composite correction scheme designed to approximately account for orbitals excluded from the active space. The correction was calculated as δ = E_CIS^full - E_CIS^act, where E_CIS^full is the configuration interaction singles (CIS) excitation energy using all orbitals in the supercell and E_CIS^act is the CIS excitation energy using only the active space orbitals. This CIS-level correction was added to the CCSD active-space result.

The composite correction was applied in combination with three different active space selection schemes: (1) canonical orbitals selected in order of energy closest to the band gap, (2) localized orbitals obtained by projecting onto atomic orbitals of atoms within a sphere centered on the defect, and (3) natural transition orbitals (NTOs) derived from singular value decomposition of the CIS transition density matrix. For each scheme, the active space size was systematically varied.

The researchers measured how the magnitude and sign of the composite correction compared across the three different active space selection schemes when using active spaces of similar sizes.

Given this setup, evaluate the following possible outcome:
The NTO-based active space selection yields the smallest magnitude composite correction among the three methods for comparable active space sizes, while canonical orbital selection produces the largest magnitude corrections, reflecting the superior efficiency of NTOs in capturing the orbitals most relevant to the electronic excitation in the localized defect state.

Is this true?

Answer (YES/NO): NO